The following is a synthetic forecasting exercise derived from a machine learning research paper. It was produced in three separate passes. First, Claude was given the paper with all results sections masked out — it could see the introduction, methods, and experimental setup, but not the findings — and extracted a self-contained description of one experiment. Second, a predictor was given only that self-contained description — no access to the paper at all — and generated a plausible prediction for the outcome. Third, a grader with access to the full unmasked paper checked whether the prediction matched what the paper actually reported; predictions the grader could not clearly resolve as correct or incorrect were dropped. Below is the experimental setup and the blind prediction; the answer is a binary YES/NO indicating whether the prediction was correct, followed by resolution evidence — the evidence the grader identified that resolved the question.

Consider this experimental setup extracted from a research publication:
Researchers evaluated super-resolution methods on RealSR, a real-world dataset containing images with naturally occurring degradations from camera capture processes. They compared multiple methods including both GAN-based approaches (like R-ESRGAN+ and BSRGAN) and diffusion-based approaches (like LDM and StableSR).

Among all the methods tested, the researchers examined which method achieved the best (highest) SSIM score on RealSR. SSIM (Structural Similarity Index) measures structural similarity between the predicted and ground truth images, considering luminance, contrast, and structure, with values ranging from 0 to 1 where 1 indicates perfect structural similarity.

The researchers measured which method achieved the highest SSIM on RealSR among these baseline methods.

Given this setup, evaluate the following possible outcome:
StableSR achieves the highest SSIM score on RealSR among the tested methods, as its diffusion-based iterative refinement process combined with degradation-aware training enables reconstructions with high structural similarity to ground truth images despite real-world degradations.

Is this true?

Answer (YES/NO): NO